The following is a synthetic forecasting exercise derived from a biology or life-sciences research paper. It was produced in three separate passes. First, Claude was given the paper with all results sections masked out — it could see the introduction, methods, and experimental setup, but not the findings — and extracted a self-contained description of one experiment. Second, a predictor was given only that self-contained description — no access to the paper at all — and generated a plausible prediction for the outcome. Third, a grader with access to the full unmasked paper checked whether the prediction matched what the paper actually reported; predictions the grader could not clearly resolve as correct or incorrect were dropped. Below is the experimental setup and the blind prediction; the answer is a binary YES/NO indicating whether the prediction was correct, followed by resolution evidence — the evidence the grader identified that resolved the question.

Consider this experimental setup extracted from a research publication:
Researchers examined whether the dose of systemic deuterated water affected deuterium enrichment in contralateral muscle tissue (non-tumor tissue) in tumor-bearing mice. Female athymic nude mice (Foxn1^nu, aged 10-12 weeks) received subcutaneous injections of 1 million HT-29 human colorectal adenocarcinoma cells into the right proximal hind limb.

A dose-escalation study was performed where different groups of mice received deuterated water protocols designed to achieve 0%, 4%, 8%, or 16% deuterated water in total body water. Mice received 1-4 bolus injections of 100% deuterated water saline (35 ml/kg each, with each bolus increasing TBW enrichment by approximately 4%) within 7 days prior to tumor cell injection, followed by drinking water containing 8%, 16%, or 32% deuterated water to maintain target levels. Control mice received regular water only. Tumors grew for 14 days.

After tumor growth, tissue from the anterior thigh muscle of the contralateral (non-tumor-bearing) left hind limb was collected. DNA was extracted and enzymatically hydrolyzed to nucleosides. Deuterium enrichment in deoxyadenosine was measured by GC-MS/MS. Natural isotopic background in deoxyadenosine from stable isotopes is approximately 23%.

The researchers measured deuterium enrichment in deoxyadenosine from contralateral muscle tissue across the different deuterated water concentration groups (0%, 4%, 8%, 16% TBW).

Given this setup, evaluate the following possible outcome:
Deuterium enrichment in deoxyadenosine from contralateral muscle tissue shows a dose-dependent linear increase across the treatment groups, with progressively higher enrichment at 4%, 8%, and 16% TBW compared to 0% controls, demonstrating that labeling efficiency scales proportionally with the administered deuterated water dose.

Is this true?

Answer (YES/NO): NO